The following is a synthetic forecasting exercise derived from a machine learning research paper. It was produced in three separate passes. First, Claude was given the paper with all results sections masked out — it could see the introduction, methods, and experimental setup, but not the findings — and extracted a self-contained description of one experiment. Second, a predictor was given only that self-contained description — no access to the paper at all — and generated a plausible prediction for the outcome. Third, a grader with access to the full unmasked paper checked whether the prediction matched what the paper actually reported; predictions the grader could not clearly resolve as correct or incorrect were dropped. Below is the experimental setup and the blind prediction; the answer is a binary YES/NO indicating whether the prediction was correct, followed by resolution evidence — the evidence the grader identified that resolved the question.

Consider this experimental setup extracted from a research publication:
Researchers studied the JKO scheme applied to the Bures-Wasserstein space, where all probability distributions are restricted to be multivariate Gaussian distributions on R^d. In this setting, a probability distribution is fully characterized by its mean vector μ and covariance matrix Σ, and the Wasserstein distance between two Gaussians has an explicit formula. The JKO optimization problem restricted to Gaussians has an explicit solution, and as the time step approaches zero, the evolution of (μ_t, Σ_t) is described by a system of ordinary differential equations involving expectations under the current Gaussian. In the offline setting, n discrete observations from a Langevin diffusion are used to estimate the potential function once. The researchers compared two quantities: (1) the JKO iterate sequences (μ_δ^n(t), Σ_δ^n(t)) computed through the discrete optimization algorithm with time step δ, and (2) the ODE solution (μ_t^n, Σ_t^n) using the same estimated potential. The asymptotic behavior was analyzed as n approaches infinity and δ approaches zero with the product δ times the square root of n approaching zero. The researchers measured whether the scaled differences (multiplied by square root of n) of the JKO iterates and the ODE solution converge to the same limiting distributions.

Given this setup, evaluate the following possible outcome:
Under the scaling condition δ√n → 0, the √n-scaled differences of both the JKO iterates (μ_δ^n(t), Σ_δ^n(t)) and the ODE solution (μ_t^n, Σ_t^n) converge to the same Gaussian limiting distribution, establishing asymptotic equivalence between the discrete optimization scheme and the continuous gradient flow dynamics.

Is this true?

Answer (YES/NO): YES